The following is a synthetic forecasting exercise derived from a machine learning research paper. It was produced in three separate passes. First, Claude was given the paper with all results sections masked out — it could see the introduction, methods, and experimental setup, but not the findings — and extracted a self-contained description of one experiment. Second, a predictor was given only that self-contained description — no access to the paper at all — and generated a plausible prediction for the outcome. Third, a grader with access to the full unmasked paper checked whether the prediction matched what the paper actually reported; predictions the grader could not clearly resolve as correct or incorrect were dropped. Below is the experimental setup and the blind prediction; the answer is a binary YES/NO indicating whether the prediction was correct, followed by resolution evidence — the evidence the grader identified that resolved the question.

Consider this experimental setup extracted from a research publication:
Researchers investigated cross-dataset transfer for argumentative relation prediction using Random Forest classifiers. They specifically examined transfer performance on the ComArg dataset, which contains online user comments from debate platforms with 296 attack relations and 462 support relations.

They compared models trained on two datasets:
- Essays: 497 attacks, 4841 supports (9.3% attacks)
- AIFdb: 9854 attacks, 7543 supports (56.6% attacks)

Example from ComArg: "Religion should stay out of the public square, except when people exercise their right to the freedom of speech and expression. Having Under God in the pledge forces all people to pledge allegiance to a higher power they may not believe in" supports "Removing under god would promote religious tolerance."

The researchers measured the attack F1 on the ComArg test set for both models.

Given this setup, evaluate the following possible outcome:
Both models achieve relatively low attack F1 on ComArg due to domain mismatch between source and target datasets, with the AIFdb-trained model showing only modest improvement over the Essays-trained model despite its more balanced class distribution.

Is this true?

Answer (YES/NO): NO